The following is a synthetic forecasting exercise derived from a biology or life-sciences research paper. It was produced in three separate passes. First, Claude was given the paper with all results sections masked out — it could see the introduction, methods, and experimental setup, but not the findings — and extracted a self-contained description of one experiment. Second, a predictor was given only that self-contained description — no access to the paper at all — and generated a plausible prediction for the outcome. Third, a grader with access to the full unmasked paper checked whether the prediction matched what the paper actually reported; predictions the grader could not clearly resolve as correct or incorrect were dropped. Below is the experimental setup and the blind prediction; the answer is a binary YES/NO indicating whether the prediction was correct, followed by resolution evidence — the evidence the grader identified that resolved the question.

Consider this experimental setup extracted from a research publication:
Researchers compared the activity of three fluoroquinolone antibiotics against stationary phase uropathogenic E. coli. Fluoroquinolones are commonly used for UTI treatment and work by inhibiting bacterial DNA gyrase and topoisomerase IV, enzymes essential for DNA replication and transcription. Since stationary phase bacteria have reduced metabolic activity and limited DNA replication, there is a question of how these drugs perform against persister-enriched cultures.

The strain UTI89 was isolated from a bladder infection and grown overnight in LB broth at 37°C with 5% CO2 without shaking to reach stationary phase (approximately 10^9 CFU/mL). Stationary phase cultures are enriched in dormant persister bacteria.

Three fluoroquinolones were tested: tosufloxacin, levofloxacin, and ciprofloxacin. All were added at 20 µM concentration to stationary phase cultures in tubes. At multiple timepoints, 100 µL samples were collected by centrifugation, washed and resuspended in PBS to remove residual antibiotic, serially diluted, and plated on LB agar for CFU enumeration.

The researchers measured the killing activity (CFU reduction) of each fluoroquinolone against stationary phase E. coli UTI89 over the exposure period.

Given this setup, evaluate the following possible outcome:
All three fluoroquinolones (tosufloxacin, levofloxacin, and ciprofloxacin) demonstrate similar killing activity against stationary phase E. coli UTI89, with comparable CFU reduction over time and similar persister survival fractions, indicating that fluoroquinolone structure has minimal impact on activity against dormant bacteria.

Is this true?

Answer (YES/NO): NO